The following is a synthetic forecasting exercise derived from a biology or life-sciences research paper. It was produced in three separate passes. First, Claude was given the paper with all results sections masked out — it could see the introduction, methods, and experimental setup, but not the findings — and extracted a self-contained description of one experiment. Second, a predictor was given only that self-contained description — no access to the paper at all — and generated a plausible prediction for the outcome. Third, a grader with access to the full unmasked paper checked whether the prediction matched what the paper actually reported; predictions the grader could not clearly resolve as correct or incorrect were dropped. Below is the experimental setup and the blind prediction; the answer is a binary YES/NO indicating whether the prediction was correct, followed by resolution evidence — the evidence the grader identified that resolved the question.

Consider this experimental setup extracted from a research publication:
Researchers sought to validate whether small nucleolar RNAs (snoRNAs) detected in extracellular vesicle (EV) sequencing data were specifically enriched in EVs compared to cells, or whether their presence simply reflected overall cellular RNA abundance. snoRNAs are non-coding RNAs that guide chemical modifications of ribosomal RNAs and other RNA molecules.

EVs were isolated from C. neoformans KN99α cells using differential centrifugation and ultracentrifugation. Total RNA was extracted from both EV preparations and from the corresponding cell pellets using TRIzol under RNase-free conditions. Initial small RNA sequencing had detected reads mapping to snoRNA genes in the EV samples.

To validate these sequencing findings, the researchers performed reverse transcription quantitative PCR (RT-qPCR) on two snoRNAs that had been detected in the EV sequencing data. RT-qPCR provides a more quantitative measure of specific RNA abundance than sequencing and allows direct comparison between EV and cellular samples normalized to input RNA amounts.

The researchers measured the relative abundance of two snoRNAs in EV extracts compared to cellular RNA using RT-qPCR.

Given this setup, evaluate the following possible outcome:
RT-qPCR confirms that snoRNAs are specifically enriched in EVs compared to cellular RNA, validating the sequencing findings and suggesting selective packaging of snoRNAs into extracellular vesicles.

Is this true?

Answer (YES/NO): NO